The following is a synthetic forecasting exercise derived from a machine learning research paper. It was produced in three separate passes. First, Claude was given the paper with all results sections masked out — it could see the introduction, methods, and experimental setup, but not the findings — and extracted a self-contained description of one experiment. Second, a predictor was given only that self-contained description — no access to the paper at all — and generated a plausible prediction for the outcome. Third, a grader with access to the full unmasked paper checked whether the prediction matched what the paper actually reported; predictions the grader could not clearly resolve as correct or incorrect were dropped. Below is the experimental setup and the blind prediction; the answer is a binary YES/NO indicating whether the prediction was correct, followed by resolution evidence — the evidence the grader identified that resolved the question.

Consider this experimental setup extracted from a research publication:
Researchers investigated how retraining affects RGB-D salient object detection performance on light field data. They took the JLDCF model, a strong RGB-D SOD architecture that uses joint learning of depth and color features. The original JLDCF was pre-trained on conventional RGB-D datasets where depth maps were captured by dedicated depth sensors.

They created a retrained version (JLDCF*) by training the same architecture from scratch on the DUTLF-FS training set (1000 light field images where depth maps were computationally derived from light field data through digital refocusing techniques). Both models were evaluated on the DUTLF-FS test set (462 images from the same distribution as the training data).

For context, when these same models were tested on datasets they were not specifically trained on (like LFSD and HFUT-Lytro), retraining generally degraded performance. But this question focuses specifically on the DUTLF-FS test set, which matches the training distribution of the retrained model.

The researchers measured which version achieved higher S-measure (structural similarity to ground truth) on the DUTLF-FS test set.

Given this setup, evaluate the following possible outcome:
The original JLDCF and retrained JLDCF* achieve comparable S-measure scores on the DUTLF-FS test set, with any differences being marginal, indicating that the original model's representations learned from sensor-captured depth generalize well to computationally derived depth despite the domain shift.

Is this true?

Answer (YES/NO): NO